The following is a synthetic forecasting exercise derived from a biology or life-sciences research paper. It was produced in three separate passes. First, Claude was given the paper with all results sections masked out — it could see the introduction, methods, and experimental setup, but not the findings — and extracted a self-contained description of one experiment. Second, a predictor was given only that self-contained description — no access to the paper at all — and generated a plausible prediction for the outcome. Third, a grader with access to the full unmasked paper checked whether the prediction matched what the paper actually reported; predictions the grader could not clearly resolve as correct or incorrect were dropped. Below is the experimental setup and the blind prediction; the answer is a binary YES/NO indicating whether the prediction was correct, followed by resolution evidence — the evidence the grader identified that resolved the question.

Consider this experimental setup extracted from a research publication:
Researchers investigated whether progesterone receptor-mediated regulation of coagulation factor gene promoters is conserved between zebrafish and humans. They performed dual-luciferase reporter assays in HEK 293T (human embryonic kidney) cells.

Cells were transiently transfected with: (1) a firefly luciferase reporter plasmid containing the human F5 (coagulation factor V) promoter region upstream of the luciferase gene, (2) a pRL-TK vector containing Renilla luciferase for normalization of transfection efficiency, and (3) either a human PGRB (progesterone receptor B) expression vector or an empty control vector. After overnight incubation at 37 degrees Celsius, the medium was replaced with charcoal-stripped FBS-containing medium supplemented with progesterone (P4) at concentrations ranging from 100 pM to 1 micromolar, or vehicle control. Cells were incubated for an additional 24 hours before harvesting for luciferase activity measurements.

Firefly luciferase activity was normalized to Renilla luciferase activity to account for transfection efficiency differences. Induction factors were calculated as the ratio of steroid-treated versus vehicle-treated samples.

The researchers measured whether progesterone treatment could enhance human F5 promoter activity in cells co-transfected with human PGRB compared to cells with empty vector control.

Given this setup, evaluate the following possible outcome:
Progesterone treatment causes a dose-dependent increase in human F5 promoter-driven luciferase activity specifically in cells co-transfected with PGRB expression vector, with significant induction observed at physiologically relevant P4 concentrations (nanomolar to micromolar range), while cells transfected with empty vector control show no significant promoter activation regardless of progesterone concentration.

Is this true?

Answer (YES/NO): YES